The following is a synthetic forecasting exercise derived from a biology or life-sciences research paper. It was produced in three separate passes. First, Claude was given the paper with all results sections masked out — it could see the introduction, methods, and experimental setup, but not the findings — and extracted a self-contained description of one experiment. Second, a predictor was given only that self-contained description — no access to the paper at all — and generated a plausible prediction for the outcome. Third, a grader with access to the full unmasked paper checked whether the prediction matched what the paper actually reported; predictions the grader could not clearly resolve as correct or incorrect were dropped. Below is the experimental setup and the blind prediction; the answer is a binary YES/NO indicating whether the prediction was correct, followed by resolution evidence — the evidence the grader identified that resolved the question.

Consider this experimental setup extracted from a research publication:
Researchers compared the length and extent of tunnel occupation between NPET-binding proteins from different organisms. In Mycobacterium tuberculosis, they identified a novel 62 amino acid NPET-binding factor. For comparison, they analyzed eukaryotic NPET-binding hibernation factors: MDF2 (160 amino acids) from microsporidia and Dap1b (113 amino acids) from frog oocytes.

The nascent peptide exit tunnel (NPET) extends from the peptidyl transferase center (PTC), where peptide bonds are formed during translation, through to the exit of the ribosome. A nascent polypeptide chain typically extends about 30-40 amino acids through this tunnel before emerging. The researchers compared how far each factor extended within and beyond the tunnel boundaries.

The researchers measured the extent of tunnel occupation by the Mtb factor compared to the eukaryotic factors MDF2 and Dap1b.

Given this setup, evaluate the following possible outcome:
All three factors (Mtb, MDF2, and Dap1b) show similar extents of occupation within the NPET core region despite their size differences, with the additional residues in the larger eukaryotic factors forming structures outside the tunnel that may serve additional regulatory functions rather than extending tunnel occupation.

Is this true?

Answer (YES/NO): NO